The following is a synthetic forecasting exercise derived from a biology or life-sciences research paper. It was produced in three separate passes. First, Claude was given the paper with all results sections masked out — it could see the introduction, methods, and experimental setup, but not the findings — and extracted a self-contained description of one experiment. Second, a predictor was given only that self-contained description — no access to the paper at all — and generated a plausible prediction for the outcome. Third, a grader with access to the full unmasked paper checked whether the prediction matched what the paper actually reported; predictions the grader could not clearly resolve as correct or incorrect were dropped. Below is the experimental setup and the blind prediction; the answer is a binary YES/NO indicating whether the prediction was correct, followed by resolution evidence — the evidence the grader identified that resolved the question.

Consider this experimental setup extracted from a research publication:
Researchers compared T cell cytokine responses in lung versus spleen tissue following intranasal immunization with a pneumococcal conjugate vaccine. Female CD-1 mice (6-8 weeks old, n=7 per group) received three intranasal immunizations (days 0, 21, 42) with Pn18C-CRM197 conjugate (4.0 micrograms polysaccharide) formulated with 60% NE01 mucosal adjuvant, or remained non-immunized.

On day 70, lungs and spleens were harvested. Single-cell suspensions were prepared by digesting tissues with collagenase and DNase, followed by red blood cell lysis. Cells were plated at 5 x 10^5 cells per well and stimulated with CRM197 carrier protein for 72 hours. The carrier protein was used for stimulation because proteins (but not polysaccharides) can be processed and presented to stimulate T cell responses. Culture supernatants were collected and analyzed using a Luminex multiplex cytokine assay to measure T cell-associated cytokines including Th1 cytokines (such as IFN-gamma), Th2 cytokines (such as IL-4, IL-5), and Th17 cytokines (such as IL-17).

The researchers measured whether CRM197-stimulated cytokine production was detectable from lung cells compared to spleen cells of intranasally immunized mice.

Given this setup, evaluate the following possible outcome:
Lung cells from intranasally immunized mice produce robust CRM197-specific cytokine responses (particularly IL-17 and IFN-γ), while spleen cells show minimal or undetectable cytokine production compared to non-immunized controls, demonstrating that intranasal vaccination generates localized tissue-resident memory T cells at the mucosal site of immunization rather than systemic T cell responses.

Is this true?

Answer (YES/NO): NO